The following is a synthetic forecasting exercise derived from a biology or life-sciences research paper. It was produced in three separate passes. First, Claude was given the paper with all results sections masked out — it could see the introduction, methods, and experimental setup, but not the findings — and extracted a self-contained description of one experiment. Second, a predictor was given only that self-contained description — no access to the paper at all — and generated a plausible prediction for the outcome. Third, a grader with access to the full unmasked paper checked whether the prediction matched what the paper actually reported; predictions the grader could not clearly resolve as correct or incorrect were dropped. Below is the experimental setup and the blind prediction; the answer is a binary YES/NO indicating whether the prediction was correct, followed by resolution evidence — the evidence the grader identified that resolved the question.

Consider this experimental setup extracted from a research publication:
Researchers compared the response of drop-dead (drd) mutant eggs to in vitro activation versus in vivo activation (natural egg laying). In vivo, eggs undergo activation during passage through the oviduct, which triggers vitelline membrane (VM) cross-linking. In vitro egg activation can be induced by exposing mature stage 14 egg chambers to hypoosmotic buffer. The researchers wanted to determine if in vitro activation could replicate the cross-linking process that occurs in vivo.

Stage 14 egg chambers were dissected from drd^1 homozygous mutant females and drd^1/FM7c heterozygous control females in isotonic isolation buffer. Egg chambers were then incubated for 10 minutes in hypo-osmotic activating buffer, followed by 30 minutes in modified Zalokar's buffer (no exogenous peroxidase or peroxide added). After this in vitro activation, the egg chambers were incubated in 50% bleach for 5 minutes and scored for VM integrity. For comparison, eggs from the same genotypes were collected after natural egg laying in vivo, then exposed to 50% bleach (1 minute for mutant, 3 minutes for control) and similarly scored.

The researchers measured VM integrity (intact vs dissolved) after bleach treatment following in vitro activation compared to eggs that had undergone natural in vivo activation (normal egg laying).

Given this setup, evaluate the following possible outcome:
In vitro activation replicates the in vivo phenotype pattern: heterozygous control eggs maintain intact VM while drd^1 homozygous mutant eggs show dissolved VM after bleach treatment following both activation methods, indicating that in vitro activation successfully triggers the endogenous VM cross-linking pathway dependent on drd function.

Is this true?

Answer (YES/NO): NO